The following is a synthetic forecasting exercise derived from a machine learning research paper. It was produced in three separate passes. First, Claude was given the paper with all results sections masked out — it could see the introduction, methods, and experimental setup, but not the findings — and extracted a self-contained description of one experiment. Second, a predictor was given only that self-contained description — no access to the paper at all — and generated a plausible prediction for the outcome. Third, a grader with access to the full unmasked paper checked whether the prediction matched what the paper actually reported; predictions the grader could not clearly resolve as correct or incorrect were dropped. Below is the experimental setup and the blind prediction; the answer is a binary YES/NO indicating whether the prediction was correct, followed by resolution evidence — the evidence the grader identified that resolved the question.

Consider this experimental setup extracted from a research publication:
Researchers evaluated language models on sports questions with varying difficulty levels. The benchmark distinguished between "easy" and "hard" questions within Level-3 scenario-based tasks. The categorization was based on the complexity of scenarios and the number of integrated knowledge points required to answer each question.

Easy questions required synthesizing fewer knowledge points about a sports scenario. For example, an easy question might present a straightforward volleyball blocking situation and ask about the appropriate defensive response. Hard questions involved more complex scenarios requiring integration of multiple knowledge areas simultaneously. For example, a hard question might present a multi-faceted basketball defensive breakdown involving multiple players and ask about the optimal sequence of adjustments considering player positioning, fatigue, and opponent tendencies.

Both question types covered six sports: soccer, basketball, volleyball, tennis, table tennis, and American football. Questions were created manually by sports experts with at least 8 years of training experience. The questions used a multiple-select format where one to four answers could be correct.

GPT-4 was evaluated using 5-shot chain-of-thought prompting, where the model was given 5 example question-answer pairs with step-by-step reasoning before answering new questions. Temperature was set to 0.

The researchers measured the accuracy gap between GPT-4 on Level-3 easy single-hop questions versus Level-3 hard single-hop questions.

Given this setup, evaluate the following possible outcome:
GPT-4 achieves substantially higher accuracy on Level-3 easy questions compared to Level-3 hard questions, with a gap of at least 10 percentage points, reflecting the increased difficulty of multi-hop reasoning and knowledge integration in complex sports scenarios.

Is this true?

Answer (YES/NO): NO